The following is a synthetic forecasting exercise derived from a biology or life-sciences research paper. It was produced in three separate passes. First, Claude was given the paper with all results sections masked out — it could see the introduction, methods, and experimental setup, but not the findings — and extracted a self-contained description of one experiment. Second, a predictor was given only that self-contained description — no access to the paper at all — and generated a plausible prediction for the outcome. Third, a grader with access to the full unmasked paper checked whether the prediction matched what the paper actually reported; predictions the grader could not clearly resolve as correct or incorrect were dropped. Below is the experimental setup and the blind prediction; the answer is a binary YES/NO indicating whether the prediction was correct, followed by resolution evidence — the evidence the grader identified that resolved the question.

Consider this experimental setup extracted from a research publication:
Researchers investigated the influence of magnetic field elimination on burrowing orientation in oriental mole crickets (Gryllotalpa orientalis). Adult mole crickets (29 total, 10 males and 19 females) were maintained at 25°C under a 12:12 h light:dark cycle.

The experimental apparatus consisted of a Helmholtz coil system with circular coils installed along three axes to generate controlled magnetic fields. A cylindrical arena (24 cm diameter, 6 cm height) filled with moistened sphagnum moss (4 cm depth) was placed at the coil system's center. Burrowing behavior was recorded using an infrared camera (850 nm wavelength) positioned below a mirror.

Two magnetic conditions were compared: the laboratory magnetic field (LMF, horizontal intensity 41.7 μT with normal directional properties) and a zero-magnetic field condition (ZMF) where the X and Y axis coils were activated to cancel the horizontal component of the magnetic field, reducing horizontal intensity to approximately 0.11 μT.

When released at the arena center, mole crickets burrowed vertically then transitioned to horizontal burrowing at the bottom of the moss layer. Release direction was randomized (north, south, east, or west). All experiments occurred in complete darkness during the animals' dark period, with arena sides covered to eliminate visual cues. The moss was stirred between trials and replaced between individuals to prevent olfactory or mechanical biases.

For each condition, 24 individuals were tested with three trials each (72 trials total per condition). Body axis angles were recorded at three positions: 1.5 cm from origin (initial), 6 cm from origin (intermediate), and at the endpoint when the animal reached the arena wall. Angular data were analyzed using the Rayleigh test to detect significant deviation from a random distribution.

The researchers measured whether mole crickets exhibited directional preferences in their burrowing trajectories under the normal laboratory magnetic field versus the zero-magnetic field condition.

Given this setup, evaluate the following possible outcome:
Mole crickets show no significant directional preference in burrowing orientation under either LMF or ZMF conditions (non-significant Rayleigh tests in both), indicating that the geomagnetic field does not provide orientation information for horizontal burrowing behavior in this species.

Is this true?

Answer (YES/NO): NO